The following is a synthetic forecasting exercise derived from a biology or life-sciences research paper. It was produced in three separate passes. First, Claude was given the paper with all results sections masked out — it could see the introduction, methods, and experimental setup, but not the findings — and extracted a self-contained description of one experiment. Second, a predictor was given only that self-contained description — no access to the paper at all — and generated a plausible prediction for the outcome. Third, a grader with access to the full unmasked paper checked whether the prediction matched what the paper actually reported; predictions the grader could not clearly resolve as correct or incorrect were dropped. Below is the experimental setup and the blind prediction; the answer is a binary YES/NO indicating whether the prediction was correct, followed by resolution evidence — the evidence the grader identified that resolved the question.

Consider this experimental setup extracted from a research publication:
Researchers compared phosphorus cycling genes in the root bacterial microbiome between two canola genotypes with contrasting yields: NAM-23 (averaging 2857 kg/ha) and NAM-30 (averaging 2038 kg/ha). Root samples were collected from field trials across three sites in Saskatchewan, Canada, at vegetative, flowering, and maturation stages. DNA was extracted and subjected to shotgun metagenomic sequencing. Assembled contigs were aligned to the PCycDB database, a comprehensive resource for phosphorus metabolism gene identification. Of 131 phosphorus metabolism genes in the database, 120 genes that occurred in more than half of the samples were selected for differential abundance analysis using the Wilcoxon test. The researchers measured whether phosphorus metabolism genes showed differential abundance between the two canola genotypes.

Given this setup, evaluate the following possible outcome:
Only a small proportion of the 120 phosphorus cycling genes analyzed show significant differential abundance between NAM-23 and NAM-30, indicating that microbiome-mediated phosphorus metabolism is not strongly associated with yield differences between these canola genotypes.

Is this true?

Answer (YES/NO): NO